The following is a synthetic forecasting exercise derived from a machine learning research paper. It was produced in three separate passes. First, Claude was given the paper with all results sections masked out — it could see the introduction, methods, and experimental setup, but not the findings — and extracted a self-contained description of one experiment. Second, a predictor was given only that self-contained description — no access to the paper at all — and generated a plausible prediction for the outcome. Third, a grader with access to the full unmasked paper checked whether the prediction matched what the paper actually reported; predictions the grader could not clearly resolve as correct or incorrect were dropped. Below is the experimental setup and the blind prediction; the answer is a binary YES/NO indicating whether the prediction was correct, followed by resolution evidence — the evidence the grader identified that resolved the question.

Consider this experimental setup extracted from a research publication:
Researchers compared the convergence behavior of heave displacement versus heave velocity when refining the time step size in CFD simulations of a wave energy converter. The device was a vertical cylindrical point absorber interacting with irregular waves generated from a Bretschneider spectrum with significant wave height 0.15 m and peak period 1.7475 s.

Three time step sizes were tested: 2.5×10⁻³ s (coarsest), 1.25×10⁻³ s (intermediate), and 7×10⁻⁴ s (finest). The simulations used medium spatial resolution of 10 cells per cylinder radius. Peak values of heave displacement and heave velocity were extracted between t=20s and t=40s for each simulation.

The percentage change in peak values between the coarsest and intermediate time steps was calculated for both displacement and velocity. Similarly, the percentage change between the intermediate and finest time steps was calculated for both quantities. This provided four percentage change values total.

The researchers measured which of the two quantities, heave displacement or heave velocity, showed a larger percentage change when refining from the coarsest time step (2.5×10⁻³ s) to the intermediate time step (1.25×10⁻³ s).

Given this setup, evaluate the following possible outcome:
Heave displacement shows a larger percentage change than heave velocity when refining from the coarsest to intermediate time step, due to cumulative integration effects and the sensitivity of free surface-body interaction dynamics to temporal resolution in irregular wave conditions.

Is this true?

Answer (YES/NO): YES